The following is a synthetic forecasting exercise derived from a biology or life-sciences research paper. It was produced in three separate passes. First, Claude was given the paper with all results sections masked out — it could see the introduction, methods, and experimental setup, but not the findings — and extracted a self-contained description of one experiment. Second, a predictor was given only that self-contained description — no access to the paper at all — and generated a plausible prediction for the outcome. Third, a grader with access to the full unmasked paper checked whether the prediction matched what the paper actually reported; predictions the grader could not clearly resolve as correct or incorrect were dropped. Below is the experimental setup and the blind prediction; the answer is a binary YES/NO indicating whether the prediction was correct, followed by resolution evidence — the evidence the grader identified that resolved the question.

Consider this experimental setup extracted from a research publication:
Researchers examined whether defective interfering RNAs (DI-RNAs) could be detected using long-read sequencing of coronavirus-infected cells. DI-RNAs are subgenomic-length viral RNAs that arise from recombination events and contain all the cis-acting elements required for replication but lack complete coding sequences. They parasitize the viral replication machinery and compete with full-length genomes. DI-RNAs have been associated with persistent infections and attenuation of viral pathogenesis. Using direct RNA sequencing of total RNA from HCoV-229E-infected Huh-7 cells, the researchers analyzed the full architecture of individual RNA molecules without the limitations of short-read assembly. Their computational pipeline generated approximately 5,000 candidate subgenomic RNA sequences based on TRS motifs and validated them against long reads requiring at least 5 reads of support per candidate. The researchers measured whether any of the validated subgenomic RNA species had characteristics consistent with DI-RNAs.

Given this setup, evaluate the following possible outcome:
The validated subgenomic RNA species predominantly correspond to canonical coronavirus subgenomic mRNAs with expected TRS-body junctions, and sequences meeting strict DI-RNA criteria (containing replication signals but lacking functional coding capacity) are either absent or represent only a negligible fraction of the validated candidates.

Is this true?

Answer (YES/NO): NO